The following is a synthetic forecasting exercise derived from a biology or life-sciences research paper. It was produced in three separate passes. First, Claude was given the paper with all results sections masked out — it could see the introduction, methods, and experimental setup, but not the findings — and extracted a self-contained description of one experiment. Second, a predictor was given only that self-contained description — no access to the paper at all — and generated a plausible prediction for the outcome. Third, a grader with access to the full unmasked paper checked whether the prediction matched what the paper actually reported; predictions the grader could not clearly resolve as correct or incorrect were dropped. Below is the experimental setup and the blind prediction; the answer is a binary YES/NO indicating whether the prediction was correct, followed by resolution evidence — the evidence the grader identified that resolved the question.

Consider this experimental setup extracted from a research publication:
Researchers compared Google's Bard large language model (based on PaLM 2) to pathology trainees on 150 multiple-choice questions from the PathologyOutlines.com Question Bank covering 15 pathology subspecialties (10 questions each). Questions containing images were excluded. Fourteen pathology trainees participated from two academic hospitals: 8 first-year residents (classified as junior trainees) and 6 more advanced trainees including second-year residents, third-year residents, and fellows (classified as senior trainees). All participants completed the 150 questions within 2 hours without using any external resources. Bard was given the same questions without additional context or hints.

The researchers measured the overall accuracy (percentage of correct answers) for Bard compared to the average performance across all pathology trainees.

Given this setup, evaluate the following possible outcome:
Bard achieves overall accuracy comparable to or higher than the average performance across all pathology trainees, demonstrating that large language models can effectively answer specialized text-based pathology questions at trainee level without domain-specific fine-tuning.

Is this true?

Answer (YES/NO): YES